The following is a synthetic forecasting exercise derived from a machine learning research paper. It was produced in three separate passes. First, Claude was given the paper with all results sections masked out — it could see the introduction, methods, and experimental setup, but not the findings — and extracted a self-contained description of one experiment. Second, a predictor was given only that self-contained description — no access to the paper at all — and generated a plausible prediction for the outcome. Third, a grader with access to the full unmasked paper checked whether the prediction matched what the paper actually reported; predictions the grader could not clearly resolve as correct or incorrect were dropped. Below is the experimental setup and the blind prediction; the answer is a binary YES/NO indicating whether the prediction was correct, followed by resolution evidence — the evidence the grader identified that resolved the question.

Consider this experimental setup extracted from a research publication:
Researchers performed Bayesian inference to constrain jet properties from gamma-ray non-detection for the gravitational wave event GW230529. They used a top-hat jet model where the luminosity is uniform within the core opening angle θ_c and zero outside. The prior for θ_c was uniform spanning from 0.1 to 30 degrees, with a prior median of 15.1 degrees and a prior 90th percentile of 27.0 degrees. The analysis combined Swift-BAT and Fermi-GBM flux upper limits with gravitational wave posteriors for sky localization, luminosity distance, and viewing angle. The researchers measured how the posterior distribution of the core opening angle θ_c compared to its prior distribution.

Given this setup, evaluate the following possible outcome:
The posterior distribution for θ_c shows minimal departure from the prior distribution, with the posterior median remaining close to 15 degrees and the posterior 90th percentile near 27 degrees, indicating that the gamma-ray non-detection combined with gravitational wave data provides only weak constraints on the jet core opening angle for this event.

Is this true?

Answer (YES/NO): NO